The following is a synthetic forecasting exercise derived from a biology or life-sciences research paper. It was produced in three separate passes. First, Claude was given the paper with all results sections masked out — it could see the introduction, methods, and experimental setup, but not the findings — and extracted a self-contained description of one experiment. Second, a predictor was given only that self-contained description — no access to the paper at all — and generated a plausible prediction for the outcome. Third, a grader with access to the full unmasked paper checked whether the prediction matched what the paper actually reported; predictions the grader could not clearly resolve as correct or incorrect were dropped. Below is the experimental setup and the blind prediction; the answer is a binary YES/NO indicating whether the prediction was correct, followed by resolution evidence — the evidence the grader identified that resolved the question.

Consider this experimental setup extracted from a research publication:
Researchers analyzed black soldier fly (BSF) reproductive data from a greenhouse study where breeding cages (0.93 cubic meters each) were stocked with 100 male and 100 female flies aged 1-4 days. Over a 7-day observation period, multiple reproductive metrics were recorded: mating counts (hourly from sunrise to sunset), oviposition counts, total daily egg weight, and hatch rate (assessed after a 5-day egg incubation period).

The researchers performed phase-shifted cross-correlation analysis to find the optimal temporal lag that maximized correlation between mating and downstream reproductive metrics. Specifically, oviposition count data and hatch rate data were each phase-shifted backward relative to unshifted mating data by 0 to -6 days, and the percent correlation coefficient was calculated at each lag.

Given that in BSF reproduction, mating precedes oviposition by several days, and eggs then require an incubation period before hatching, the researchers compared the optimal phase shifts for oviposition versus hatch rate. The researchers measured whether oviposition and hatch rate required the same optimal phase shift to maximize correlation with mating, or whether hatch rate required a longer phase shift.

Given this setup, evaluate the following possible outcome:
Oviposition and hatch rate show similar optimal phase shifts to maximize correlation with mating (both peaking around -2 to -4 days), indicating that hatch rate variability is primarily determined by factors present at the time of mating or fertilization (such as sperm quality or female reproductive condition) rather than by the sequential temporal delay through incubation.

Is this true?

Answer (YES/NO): YES